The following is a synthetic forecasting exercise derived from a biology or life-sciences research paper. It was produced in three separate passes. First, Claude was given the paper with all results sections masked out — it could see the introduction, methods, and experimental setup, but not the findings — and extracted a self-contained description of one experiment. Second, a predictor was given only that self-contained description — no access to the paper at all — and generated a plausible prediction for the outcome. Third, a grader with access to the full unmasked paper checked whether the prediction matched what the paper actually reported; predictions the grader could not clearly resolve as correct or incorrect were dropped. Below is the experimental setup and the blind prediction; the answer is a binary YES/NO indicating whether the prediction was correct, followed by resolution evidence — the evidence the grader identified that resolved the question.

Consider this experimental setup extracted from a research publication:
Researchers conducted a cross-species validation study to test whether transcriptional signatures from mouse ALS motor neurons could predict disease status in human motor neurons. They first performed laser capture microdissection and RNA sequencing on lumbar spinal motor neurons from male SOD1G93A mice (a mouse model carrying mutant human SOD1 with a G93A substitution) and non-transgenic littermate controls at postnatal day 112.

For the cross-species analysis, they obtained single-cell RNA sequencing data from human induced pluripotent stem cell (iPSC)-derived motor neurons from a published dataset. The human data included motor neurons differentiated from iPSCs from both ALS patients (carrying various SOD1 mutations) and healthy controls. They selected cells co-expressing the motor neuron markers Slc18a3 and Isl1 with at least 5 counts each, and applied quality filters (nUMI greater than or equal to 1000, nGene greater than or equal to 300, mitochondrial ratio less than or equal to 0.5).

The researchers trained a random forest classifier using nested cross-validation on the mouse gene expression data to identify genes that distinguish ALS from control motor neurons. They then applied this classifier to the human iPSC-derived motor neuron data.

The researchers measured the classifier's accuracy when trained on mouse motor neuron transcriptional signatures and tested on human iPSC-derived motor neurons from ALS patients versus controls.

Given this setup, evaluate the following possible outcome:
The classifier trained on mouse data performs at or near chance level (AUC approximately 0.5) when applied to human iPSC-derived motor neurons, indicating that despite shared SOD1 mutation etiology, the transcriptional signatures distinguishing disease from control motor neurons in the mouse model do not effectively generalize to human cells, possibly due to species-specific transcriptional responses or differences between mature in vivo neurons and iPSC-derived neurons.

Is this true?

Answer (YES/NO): NO